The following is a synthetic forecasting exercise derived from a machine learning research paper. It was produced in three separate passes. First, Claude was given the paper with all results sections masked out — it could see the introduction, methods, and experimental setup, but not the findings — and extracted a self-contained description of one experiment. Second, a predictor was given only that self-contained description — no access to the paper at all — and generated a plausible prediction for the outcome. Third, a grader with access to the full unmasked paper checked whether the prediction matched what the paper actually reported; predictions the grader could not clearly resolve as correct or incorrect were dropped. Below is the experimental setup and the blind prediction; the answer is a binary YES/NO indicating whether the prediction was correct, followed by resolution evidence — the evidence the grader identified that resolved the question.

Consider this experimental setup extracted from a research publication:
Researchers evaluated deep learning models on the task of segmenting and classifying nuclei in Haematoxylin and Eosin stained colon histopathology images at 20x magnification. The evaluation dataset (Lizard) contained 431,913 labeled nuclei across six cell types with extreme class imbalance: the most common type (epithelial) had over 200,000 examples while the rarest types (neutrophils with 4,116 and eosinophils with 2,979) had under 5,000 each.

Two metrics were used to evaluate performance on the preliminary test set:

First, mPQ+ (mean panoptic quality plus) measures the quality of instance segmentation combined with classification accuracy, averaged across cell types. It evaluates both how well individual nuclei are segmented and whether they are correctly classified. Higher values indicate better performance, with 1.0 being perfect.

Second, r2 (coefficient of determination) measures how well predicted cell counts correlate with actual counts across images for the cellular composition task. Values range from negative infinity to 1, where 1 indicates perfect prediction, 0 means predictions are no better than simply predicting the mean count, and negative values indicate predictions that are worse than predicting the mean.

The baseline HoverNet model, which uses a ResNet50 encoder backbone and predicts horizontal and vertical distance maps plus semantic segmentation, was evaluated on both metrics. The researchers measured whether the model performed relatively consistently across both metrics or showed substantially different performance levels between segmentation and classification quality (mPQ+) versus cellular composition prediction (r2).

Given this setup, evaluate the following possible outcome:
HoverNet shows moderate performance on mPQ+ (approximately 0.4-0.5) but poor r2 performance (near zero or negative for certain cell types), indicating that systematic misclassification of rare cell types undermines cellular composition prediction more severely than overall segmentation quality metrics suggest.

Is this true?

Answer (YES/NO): NO